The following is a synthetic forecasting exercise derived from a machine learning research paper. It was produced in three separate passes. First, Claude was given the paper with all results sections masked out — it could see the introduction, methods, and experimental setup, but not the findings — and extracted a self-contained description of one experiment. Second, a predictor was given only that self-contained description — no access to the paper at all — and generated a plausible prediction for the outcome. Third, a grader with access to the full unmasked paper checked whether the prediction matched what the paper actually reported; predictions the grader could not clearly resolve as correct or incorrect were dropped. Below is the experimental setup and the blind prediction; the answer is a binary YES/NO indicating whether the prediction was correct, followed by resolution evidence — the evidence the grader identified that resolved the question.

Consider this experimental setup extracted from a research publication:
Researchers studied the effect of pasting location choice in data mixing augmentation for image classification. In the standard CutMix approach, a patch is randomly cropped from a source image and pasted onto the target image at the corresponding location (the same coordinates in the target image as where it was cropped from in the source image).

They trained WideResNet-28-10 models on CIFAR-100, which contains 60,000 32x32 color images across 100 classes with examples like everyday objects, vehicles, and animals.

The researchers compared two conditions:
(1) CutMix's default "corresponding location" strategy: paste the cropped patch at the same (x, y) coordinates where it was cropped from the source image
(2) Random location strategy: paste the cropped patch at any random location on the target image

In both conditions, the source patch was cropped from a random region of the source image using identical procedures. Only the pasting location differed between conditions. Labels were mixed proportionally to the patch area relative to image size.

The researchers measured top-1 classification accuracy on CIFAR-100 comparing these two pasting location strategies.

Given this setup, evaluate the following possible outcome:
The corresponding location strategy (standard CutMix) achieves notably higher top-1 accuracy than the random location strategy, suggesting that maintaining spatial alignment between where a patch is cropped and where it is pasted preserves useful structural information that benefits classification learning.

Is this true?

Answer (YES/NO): NO